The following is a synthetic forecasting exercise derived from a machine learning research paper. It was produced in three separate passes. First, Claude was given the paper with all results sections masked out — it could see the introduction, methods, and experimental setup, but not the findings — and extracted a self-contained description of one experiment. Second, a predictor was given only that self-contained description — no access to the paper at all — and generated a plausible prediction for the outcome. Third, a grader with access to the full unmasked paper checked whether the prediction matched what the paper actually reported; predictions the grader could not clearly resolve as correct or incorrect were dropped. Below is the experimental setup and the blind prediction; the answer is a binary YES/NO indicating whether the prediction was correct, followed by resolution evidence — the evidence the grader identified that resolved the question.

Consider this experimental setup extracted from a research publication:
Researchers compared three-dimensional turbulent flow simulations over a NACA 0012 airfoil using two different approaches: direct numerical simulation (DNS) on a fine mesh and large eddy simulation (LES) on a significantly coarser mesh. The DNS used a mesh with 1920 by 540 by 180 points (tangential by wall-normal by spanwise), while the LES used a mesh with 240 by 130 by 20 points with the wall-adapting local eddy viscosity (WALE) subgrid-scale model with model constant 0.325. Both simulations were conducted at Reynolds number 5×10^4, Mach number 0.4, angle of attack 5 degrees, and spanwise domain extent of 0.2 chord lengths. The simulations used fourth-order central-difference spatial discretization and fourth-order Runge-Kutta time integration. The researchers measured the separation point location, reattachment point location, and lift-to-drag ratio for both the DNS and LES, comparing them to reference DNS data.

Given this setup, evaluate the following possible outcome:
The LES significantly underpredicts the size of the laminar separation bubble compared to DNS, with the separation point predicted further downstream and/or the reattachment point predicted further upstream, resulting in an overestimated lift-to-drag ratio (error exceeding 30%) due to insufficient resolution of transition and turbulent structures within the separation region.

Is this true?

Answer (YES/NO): NO